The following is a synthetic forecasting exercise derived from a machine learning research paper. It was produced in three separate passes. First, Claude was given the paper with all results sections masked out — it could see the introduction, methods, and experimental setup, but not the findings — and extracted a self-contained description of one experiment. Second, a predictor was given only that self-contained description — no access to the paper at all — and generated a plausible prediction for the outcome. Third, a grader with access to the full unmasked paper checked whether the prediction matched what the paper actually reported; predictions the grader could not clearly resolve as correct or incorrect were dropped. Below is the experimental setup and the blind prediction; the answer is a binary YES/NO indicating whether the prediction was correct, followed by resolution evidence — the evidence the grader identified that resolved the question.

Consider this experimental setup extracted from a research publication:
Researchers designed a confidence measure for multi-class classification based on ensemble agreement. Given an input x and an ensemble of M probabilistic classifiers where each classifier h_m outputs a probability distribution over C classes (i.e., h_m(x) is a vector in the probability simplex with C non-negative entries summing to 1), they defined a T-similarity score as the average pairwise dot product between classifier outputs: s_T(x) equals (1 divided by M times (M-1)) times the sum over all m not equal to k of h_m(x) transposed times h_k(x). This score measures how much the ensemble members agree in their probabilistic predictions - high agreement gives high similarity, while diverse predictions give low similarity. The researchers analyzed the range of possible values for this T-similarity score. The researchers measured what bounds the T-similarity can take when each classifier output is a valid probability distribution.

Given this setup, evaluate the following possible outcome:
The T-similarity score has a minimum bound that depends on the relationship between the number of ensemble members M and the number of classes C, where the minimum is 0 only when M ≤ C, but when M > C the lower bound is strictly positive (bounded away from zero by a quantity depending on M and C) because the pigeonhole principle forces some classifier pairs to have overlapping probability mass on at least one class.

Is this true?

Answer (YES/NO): NO